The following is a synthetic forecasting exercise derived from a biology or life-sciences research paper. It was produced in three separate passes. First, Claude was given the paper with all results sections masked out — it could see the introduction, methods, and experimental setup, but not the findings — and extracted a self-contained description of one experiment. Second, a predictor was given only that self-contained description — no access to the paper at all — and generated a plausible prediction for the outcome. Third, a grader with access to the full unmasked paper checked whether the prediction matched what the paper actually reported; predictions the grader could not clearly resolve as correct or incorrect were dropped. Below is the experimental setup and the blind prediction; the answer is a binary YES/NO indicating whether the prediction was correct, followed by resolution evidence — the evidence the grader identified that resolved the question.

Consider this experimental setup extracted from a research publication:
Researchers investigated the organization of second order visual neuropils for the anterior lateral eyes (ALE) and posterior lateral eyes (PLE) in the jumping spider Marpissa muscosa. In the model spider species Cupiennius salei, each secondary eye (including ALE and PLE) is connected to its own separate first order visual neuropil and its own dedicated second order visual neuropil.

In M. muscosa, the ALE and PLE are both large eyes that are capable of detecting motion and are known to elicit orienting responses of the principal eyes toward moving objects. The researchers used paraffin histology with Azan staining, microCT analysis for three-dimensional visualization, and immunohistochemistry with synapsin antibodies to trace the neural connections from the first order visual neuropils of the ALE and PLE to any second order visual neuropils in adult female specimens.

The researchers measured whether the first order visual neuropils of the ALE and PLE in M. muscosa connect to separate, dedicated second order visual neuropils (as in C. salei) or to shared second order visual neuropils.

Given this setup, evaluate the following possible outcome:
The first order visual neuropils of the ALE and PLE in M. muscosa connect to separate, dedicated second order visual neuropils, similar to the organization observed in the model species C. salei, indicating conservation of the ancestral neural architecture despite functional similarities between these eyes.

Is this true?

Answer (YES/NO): NO